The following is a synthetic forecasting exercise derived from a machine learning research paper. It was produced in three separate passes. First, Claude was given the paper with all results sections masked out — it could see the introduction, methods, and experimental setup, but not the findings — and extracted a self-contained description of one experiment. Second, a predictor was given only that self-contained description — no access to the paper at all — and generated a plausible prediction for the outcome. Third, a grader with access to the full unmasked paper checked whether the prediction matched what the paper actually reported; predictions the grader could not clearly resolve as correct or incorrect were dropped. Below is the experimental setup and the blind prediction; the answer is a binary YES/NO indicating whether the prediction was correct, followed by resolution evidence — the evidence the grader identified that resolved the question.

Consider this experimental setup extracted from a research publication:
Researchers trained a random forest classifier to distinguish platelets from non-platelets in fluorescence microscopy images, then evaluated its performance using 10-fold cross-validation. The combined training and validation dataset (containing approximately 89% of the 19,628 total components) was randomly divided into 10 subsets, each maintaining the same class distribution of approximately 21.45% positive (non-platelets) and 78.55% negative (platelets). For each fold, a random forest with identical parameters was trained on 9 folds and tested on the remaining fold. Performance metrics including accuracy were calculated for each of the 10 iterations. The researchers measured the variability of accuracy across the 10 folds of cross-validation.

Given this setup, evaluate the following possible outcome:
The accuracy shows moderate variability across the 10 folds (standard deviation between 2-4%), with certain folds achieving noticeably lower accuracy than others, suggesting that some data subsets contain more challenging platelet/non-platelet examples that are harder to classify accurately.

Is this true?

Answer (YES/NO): NO